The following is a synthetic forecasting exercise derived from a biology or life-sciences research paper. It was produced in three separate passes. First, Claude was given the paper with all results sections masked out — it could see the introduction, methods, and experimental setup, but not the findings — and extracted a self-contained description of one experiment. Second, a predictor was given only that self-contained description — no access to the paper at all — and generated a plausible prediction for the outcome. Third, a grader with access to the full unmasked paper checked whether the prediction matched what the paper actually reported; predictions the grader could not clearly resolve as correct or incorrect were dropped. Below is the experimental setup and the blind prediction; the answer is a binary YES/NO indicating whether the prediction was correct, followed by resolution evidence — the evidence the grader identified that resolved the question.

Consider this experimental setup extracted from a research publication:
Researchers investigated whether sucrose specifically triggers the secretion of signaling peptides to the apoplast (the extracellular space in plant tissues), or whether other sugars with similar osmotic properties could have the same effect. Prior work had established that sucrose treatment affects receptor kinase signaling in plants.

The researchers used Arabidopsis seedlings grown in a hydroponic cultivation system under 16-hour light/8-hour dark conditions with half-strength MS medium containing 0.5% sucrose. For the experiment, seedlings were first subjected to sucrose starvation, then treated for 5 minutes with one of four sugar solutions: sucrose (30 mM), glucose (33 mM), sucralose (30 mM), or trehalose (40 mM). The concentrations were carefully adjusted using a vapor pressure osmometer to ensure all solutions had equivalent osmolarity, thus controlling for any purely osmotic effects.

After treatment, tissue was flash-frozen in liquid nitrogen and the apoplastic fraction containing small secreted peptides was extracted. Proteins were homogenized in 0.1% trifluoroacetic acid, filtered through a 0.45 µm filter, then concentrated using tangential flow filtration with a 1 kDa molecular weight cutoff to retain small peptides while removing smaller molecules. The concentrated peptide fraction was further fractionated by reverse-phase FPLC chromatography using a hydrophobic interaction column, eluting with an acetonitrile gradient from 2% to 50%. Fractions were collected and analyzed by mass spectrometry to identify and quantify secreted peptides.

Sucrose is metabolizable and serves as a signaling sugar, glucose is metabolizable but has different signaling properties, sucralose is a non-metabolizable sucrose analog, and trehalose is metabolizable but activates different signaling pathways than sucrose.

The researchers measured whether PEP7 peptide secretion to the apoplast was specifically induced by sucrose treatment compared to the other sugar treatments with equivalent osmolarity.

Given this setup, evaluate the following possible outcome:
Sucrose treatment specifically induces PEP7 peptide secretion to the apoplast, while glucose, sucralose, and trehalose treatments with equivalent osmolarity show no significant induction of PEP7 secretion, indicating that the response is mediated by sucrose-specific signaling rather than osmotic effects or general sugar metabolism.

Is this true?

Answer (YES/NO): YES